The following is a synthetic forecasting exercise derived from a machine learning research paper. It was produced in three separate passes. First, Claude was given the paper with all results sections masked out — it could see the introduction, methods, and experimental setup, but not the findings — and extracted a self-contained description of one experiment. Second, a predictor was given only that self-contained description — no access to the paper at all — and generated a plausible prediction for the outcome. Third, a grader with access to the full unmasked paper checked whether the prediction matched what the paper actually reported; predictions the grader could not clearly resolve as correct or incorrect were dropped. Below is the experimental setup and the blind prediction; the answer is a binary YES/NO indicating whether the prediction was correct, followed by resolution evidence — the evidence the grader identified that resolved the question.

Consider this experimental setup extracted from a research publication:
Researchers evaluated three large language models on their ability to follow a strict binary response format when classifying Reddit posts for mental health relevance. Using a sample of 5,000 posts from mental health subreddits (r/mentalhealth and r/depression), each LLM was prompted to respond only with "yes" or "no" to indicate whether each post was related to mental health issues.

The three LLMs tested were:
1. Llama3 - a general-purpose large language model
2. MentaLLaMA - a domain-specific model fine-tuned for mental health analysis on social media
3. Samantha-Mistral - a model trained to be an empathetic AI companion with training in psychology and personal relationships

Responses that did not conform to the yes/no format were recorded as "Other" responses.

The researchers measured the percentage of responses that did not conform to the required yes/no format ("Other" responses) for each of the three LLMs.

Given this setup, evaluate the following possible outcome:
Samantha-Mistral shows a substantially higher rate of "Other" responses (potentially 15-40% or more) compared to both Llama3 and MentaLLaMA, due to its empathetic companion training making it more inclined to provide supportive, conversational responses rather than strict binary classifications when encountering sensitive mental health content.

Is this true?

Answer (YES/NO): NO